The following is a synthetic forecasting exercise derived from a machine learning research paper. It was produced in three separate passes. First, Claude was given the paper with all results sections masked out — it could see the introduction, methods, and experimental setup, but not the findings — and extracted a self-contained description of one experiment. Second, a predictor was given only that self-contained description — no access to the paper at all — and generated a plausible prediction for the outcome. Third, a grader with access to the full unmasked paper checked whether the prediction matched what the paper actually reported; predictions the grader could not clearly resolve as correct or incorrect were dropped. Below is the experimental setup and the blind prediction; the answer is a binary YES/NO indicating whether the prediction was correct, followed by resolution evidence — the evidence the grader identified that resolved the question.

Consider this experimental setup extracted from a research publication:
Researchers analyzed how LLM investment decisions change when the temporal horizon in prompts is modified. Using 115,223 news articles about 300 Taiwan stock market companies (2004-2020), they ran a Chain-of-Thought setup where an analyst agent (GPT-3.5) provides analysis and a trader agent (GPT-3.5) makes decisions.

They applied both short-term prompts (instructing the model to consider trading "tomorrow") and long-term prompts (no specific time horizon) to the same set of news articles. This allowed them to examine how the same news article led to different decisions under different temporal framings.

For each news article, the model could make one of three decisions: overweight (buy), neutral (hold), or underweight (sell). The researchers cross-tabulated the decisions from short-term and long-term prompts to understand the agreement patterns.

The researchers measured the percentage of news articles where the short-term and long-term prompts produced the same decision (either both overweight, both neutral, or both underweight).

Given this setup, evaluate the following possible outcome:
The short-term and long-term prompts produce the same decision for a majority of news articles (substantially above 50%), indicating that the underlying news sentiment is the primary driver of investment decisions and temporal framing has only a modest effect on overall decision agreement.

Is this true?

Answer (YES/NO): YES